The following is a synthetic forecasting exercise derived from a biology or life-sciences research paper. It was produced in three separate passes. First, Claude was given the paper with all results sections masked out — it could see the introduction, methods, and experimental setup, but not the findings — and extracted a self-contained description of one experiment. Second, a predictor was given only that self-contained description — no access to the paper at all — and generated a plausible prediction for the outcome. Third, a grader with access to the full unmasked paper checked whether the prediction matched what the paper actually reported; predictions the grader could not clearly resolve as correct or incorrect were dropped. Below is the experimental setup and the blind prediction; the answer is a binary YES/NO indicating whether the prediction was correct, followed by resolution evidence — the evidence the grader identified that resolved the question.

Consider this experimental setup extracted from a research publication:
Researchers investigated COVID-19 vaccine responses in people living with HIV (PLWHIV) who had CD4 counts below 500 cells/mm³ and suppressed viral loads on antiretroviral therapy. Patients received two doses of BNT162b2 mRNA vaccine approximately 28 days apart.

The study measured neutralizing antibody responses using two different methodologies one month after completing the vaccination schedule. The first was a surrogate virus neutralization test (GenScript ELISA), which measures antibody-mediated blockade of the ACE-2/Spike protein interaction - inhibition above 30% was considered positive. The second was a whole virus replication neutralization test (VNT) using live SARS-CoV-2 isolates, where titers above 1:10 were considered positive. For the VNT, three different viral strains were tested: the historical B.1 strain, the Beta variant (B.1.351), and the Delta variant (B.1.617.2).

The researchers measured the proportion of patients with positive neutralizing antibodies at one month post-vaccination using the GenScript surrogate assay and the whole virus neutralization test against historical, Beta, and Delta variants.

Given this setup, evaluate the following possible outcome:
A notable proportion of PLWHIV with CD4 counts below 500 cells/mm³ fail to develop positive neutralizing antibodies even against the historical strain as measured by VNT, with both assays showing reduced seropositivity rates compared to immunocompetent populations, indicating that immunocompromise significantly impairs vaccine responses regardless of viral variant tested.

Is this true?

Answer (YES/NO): NO